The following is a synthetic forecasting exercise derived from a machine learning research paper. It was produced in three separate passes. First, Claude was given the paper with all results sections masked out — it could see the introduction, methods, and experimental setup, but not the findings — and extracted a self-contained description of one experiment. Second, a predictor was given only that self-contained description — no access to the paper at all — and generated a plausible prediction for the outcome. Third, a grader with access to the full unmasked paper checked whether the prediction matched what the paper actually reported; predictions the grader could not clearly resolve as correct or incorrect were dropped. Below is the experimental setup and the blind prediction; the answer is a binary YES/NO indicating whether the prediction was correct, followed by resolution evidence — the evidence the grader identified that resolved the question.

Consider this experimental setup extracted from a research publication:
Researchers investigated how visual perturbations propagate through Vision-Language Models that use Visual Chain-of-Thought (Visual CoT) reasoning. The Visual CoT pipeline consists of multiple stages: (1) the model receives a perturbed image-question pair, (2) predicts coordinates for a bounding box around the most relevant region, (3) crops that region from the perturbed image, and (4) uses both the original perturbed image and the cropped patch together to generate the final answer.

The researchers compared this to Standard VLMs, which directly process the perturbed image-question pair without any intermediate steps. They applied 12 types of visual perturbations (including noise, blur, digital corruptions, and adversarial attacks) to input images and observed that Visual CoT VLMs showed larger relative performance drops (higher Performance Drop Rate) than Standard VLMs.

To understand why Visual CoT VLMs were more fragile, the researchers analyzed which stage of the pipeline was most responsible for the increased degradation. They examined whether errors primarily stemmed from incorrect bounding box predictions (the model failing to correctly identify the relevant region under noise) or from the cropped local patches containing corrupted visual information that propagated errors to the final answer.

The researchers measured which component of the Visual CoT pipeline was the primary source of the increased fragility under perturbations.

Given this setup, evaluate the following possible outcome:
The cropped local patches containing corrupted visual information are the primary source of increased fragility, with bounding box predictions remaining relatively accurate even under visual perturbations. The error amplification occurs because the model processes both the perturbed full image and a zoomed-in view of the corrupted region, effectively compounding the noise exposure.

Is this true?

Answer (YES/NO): NO